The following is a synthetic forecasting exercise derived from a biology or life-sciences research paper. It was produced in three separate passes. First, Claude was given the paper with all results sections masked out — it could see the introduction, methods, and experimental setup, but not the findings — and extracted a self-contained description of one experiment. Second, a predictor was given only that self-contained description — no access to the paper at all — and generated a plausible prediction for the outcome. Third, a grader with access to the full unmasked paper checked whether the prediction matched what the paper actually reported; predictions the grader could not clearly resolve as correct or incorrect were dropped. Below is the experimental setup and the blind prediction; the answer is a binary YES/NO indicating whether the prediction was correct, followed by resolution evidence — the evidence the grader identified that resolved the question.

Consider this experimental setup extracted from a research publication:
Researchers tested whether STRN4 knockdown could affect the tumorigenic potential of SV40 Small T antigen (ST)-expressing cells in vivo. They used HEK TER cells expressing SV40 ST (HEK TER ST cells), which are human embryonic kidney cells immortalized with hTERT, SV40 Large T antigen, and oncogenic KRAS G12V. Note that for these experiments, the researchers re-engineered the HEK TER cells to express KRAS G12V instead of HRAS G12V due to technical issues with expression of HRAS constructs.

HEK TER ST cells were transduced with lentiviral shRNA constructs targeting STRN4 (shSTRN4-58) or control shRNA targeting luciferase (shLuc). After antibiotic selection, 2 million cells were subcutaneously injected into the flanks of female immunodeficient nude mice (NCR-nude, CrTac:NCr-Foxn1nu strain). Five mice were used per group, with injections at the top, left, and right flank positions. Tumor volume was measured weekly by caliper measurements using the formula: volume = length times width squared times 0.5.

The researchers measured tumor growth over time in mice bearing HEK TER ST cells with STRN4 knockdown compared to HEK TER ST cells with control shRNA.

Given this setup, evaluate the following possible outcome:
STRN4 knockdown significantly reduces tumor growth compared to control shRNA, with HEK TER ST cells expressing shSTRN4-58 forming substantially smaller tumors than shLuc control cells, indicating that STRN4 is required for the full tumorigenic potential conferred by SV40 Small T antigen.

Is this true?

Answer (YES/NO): YES